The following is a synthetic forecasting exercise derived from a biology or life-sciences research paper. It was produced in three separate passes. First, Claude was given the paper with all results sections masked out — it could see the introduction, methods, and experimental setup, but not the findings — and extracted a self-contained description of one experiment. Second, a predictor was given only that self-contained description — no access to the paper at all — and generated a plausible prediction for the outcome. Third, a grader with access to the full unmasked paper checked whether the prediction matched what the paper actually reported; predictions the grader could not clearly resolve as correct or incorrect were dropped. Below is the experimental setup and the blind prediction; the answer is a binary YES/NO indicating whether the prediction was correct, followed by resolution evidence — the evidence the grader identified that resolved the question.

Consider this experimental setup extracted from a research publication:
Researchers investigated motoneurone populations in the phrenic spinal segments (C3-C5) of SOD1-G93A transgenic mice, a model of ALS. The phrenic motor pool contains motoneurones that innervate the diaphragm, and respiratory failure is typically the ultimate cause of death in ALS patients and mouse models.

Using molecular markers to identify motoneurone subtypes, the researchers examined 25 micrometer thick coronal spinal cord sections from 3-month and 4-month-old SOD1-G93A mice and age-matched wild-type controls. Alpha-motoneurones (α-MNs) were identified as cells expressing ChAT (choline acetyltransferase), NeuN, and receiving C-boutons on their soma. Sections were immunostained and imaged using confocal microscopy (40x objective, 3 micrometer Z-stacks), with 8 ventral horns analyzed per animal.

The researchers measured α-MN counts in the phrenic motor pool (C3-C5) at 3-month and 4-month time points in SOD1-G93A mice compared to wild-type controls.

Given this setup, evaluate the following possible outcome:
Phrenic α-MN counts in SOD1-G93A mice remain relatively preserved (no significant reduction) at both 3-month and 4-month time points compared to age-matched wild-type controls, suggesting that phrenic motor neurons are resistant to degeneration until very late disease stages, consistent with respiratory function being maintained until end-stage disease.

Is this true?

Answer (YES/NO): NO